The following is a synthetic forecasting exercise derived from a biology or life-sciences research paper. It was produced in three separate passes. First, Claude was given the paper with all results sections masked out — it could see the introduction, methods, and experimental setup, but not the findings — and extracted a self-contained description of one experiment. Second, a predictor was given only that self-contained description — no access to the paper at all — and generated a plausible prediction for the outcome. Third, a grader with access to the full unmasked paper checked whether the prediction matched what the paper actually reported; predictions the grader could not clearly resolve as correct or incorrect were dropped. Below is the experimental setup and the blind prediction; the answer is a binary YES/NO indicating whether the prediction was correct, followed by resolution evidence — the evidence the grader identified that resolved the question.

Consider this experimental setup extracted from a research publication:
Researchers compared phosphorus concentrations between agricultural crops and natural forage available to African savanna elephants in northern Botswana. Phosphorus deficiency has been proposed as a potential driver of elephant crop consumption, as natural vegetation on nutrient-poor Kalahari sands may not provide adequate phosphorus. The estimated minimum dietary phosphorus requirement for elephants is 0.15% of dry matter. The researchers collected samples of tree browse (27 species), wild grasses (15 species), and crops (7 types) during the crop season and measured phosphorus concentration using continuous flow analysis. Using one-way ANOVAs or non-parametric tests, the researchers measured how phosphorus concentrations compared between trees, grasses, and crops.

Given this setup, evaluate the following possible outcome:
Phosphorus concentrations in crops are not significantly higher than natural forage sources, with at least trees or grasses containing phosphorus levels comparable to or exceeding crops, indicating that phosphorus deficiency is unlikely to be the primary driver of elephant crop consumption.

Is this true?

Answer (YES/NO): NO